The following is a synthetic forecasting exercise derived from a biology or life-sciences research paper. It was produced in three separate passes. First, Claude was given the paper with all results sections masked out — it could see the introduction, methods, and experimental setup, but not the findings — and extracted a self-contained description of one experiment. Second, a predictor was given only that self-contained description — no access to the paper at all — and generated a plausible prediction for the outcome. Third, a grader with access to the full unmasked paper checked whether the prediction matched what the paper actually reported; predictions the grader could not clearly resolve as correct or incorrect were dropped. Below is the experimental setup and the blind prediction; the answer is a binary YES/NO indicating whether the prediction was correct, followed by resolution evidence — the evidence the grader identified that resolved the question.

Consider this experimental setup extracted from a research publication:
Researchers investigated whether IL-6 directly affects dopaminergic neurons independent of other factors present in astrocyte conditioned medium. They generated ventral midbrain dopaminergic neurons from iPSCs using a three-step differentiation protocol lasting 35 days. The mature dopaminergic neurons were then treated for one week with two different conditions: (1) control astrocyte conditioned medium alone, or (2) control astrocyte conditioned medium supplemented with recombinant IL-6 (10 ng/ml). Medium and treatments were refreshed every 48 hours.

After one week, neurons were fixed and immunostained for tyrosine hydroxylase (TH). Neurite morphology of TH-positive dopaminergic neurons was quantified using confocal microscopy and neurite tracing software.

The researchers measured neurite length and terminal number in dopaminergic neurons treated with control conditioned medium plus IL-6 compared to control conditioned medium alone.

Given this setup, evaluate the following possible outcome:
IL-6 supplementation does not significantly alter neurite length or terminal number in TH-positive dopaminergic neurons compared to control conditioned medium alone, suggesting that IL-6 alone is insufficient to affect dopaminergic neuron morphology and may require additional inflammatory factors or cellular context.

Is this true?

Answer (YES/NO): NO